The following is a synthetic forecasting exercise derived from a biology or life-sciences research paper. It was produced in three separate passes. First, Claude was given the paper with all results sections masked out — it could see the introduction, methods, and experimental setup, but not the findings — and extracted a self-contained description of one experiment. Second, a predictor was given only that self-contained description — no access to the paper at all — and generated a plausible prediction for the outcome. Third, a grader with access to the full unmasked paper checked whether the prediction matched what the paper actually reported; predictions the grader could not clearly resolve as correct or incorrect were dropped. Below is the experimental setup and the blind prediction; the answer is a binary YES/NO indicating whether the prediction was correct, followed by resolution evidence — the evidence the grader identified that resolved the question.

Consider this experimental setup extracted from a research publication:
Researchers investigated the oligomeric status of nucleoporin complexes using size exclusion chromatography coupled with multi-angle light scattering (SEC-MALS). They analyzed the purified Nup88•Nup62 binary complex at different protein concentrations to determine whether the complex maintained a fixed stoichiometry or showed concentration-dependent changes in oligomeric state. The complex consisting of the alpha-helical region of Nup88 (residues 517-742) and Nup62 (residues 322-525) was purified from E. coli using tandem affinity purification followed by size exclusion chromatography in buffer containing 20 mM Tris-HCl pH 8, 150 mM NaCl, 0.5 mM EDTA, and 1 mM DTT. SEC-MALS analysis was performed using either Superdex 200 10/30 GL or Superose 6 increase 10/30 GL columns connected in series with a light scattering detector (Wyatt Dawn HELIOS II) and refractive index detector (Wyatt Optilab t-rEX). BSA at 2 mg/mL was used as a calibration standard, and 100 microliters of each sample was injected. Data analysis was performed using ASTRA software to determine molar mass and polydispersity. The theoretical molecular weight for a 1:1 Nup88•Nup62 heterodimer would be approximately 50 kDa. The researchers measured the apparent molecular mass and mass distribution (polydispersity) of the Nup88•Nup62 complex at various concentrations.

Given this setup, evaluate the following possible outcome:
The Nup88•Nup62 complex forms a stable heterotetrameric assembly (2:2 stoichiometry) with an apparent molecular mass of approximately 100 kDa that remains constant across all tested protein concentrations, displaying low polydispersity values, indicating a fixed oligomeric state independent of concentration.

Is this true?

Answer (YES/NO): NO